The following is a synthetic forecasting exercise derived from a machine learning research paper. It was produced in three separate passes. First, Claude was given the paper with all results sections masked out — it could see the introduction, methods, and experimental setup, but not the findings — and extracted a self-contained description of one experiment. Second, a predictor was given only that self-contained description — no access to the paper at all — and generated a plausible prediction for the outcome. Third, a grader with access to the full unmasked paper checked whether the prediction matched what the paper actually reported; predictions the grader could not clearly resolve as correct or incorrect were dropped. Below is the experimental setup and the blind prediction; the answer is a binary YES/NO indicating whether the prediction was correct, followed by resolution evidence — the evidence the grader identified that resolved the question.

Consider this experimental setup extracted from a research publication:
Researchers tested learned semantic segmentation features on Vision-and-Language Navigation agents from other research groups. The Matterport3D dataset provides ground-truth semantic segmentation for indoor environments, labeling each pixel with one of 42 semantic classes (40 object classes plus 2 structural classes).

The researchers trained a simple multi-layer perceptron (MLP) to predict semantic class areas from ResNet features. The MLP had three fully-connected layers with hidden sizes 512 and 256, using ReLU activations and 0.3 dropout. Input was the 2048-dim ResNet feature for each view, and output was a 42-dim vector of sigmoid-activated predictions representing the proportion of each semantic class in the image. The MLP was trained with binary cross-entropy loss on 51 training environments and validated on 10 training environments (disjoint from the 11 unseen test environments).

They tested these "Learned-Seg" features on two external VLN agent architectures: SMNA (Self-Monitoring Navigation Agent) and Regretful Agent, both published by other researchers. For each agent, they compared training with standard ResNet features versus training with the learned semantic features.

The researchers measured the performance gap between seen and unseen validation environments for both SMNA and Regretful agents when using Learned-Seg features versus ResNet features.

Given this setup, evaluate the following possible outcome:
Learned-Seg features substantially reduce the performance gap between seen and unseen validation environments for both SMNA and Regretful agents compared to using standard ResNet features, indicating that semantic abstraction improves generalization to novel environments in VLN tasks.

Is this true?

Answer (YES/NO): YES